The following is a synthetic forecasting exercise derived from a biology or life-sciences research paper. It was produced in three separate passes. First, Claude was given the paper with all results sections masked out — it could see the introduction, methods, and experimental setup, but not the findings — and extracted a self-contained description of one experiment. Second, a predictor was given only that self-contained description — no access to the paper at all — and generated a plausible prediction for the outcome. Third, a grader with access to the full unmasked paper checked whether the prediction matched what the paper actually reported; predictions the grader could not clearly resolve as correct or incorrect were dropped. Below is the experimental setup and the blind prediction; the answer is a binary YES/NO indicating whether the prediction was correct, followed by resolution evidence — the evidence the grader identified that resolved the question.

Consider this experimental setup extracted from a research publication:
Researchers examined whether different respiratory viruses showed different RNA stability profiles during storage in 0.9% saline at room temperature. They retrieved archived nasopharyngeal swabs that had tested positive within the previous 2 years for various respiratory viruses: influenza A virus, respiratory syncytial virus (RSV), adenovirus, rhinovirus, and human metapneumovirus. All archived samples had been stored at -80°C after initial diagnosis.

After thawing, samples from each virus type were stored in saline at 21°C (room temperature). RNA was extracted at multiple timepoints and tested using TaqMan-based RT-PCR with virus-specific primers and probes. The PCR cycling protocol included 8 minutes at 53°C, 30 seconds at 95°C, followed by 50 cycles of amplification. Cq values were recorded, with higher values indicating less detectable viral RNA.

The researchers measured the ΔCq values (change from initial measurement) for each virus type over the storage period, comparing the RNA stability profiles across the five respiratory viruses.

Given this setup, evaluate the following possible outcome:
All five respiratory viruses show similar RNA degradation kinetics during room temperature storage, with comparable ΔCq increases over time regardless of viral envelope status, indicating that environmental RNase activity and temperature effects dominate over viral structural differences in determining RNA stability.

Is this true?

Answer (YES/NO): NO